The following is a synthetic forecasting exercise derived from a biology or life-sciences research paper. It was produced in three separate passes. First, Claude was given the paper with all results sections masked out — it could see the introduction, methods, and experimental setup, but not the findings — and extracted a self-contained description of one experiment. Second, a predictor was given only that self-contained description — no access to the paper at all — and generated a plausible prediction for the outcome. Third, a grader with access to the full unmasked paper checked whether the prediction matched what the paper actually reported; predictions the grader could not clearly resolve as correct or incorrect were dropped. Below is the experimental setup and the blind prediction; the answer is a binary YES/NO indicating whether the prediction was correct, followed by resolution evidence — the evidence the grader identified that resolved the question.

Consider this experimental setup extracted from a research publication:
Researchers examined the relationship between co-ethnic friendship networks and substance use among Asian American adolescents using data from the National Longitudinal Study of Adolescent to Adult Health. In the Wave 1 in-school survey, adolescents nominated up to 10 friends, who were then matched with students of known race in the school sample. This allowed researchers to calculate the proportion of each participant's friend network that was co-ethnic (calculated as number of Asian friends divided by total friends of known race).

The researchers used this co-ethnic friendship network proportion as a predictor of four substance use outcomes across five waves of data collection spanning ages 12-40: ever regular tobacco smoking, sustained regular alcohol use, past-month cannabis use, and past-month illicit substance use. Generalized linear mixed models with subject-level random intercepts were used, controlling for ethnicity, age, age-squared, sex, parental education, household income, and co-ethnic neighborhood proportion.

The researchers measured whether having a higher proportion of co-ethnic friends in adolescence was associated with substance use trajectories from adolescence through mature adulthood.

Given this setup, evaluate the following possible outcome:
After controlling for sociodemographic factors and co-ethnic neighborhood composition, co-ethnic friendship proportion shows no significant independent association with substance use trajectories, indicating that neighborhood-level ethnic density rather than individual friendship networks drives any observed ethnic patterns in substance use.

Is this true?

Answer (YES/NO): NO